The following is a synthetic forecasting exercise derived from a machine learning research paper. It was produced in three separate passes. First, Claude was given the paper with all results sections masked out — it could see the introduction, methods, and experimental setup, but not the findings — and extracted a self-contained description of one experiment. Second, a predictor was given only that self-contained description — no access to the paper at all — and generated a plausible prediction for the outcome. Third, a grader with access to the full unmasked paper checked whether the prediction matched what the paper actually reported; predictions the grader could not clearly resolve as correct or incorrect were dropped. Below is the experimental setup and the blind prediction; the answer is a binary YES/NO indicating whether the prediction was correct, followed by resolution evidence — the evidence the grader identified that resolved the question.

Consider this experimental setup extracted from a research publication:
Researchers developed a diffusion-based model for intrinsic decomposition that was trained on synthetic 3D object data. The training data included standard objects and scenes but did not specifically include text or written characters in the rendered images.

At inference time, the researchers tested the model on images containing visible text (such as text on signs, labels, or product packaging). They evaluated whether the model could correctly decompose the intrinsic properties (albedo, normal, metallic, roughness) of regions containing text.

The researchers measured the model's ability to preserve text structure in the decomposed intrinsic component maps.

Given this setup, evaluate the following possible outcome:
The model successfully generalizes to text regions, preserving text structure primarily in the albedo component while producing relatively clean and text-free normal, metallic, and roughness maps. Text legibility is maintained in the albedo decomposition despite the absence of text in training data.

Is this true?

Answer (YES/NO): NO